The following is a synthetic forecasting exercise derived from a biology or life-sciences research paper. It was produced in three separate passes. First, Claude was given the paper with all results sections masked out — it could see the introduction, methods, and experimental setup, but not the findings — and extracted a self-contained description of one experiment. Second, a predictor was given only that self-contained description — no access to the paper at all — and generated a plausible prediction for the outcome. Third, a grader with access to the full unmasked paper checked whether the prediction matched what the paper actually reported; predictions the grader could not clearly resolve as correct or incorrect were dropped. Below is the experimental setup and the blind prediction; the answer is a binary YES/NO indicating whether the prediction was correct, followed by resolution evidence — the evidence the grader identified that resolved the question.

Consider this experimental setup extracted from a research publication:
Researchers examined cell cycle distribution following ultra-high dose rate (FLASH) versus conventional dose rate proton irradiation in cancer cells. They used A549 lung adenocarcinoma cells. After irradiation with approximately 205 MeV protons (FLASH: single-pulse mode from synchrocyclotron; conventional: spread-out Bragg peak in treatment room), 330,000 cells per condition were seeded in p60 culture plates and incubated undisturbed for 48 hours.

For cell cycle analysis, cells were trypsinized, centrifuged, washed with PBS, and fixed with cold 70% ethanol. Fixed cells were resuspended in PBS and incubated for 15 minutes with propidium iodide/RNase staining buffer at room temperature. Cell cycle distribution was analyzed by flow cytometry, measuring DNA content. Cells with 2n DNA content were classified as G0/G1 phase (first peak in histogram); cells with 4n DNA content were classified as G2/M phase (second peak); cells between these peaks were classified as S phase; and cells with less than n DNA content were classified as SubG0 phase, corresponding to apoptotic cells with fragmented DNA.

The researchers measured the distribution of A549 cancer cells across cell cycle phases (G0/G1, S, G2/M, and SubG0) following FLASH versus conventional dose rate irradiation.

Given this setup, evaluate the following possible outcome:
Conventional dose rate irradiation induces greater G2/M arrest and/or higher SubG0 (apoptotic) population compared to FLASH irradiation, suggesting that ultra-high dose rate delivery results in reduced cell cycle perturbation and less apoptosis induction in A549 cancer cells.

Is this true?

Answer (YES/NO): NO